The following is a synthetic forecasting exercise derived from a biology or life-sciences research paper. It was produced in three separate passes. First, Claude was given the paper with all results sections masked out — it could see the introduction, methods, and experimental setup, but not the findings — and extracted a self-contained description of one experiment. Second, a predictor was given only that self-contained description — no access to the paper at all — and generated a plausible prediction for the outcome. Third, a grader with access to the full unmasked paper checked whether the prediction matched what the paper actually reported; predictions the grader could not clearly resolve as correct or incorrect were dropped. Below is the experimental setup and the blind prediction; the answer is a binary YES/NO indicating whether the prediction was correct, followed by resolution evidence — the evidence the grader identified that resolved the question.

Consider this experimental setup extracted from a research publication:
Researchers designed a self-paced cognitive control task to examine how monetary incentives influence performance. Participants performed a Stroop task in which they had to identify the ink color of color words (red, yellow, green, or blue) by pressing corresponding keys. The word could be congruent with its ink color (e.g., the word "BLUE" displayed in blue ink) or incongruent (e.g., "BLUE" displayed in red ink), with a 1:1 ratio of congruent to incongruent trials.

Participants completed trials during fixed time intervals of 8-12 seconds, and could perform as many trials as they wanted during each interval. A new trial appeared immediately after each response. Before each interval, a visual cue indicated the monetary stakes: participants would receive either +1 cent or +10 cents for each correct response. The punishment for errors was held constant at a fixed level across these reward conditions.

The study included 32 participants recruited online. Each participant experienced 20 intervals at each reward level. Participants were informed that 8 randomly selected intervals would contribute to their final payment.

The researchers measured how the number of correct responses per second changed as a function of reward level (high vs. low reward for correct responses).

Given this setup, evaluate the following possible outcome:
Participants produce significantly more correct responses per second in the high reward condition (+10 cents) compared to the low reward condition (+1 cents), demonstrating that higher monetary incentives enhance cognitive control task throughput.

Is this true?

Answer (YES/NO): YES